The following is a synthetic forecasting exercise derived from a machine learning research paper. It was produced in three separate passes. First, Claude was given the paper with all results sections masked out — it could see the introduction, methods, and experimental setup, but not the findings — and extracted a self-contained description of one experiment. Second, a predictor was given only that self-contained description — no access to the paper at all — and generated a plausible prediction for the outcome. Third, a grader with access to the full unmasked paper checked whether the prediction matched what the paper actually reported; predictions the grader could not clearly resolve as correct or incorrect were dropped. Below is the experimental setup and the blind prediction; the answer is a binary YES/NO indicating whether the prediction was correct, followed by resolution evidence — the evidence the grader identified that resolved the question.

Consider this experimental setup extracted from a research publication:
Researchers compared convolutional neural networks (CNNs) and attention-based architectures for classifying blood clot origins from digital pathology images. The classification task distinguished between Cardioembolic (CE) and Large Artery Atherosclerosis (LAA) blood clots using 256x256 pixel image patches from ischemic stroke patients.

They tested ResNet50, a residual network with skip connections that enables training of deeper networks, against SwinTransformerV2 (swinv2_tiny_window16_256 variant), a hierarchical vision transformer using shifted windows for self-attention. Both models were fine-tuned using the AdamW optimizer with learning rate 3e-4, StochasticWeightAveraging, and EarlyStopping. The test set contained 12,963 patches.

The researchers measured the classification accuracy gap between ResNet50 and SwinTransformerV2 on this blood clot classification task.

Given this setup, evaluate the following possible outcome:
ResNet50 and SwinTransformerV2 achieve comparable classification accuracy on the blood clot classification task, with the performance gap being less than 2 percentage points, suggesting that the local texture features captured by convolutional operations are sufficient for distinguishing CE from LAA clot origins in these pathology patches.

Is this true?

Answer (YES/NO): NO